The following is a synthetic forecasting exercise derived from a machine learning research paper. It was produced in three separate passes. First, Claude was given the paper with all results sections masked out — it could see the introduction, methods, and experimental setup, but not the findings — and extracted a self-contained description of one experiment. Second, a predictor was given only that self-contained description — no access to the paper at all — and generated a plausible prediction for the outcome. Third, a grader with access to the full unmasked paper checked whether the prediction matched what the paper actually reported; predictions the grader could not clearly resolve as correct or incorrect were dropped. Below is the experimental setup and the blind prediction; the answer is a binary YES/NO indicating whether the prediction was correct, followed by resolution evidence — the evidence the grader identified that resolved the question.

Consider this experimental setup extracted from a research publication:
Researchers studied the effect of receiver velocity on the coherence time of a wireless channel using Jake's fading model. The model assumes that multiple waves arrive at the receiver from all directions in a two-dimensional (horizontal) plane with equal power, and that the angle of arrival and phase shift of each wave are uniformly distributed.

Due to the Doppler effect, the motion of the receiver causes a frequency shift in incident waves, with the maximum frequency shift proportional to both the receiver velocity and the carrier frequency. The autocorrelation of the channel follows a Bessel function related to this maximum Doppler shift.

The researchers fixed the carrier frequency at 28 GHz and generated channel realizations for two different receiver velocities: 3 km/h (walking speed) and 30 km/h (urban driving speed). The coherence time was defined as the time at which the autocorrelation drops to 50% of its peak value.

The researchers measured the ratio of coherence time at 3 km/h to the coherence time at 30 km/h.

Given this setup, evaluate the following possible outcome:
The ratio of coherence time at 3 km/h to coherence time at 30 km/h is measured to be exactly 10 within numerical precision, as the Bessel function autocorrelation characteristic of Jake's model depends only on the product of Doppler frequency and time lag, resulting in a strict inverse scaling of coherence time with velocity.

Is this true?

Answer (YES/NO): YES